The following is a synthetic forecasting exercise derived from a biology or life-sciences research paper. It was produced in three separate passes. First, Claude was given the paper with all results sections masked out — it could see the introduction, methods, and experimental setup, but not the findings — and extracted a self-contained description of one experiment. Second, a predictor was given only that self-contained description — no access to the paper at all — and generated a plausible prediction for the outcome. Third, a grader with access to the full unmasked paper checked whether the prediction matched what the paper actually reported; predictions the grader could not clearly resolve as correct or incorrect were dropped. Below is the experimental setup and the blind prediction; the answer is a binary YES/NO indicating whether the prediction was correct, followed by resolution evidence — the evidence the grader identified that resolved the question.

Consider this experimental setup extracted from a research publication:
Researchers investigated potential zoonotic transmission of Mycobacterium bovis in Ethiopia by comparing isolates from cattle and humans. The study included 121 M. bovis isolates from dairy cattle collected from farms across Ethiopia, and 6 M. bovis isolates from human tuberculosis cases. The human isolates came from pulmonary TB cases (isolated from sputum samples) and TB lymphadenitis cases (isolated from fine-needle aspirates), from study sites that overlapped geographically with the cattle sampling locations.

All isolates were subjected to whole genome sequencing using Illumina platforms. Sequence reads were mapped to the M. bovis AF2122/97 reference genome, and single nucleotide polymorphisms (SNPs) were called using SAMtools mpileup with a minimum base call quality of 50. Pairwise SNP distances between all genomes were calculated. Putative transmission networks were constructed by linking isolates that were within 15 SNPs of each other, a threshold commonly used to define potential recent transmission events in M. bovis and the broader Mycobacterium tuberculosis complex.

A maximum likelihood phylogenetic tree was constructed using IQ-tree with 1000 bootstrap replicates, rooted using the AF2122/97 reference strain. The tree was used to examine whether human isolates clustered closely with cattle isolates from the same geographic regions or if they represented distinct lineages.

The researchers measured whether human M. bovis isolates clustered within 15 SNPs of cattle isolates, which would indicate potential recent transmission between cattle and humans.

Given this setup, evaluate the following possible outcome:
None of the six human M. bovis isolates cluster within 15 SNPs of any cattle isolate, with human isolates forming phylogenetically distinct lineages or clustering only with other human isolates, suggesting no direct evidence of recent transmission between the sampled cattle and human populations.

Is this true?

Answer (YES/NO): YES